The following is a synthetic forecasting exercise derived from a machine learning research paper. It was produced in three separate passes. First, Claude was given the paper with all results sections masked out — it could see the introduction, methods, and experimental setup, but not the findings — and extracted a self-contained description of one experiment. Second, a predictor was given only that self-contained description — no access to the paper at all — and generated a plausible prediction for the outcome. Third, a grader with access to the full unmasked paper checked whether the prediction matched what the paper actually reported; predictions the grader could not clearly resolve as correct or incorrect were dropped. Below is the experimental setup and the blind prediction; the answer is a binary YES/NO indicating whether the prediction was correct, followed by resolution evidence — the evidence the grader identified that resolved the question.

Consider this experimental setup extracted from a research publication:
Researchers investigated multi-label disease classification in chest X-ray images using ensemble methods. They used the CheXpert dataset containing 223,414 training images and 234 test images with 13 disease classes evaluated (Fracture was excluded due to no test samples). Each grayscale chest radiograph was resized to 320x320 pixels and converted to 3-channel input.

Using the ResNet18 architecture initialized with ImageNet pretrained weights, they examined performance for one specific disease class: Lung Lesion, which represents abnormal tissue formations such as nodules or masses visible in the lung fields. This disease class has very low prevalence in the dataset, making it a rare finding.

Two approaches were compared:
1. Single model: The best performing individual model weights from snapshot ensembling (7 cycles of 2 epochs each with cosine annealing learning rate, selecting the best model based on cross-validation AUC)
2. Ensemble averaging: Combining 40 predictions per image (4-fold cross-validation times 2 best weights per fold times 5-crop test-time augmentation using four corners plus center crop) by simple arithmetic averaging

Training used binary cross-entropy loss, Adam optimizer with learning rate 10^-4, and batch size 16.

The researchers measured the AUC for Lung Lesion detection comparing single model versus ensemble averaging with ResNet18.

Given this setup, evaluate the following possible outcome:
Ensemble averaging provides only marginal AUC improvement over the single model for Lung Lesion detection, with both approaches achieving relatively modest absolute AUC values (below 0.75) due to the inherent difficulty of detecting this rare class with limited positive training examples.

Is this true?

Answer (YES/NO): NO